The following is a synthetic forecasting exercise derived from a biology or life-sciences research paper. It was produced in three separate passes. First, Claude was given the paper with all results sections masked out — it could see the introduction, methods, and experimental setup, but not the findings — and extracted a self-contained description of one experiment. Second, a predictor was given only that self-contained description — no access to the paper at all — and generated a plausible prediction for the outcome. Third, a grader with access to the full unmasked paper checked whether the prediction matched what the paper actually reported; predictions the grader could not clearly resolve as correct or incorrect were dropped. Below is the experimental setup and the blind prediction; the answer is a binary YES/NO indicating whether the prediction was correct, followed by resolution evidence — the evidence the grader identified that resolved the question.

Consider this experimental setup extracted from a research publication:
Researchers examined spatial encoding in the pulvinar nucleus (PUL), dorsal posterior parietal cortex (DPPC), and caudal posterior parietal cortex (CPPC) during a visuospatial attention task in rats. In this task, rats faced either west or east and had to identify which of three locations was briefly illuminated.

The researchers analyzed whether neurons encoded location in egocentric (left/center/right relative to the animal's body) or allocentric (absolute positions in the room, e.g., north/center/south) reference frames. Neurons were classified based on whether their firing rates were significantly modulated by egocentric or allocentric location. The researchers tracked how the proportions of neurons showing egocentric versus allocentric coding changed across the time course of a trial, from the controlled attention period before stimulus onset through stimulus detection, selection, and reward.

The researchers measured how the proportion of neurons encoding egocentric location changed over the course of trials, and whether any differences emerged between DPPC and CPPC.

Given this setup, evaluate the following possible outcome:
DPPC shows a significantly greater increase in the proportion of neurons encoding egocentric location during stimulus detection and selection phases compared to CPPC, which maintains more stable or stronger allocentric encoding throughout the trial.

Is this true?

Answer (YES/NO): NO